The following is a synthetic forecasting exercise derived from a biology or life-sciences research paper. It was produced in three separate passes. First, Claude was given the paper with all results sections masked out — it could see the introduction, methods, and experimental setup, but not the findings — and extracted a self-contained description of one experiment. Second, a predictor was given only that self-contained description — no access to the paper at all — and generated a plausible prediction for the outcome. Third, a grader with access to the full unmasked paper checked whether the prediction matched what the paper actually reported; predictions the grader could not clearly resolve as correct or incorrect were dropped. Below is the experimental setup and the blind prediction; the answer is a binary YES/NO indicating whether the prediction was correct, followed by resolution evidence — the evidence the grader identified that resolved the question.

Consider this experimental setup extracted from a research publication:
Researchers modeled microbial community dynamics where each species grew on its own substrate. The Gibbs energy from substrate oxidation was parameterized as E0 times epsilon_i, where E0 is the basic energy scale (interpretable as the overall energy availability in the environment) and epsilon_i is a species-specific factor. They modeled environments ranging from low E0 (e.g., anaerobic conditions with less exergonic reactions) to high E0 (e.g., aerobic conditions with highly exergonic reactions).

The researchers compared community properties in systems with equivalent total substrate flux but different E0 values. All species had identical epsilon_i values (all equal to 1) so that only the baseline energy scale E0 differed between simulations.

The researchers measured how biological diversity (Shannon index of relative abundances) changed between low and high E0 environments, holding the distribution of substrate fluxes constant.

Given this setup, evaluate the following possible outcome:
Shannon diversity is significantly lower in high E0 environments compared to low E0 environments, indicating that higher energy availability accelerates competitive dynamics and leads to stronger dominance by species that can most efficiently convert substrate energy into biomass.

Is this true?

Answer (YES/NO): NO